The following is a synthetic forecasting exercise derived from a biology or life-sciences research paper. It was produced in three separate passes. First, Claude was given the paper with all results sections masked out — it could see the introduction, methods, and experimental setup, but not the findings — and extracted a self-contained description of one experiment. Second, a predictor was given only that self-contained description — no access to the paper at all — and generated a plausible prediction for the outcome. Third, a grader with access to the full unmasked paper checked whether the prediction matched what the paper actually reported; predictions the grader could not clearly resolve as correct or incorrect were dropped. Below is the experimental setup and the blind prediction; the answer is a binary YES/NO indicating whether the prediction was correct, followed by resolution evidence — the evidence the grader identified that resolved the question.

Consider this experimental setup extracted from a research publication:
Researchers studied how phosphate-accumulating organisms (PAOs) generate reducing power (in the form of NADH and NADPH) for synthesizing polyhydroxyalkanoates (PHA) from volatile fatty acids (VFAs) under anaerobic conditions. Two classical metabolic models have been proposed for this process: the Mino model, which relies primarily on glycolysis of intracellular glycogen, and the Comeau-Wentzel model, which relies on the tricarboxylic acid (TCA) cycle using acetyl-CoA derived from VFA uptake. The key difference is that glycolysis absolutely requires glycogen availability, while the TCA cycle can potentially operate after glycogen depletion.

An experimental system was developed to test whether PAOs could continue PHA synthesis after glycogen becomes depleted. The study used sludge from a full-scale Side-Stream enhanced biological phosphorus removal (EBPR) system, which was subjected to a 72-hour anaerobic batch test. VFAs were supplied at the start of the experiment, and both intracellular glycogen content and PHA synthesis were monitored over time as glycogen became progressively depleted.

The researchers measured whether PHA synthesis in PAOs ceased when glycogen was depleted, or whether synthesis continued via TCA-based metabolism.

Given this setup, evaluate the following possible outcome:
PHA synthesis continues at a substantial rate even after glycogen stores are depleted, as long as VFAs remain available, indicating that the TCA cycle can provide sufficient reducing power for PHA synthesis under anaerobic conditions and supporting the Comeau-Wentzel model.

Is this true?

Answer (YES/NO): YES